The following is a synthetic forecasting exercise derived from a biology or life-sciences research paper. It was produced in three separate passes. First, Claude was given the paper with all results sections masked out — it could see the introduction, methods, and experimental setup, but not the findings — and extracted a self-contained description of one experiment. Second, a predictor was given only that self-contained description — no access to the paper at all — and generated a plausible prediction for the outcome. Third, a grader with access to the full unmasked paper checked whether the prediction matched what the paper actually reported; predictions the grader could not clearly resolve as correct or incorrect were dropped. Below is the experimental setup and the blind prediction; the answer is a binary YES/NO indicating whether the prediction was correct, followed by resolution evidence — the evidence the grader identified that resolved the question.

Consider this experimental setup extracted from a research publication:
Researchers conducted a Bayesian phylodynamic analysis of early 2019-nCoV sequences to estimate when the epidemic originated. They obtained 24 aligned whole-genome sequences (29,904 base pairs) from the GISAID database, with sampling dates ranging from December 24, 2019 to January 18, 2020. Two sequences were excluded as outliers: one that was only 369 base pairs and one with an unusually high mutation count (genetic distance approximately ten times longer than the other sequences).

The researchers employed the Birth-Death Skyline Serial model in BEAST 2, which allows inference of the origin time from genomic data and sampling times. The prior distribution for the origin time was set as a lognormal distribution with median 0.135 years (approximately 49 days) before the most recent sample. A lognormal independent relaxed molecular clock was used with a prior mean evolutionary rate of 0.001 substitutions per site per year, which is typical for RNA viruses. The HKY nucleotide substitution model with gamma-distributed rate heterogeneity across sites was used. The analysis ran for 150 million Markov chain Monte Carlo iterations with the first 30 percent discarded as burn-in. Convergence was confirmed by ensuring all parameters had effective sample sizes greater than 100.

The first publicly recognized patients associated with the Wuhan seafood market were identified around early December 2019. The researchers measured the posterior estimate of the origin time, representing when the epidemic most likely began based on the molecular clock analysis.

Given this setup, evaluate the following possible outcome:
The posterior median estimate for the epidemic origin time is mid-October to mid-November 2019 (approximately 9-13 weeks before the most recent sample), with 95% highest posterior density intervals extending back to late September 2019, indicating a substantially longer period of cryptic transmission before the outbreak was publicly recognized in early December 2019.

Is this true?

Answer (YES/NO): NO